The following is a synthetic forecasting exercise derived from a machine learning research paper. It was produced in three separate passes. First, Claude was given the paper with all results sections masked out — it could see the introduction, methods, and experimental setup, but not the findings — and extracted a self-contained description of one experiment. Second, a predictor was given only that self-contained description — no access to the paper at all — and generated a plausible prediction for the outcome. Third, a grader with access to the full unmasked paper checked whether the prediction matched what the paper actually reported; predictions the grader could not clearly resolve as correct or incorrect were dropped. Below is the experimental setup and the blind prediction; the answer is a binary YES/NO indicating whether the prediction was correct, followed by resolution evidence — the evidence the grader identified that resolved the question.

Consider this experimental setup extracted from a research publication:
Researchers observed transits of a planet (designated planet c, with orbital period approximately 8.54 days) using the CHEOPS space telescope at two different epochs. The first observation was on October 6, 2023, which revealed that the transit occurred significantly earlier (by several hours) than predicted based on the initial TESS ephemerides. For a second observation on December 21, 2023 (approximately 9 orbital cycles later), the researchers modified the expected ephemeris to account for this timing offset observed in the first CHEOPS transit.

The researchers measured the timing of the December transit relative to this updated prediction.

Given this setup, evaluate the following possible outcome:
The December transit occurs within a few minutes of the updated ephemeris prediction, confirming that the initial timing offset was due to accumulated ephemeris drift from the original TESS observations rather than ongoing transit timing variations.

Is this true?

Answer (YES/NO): NO